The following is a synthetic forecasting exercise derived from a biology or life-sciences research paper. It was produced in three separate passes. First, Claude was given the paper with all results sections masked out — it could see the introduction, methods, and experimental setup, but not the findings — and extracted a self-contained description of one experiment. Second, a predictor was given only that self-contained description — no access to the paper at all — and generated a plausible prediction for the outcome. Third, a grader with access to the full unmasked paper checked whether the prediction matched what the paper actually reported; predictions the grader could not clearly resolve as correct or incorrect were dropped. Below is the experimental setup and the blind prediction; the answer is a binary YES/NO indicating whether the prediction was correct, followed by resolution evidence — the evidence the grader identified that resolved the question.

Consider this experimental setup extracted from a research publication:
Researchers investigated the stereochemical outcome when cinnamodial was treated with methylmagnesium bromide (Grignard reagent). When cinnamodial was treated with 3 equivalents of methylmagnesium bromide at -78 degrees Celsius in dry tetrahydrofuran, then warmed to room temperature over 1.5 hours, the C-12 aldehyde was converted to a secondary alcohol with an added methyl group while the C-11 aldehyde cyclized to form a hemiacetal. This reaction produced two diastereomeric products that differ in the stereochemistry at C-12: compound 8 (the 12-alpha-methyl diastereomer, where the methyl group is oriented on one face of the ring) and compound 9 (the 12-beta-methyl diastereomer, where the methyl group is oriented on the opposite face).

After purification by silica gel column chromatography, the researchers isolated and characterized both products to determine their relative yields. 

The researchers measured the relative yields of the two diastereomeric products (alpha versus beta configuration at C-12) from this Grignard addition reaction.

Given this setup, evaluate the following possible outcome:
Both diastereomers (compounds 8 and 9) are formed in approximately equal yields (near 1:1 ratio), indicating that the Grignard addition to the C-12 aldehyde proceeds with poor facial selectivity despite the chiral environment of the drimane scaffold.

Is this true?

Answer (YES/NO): NO